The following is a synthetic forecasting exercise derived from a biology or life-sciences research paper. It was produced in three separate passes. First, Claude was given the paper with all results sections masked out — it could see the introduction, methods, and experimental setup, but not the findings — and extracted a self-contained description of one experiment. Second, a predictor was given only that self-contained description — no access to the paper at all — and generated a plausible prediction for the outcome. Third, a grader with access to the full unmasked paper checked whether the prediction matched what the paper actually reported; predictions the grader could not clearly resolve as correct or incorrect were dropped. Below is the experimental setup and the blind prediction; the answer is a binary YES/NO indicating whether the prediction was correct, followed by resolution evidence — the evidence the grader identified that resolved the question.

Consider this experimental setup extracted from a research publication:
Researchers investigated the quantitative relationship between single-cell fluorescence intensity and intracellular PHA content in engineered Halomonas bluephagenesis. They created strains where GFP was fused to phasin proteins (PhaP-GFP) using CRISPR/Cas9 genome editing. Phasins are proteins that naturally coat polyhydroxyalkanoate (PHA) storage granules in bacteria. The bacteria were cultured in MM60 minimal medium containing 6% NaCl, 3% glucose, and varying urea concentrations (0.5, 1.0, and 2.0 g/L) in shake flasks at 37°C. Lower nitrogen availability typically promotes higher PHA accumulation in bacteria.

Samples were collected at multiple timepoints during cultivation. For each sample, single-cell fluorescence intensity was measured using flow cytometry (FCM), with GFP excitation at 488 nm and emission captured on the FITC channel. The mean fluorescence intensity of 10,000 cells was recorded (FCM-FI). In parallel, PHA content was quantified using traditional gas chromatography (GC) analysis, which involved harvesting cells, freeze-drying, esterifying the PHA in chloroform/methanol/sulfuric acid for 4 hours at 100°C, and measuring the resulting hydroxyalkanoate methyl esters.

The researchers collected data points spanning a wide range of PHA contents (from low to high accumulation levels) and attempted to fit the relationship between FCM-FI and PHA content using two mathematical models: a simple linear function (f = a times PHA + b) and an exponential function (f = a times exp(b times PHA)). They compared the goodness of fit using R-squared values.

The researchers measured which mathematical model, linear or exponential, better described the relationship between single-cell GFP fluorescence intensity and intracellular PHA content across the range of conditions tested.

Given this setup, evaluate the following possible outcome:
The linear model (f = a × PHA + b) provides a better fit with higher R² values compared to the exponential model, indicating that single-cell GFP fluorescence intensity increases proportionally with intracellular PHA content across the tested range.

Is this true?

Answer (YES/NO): NO